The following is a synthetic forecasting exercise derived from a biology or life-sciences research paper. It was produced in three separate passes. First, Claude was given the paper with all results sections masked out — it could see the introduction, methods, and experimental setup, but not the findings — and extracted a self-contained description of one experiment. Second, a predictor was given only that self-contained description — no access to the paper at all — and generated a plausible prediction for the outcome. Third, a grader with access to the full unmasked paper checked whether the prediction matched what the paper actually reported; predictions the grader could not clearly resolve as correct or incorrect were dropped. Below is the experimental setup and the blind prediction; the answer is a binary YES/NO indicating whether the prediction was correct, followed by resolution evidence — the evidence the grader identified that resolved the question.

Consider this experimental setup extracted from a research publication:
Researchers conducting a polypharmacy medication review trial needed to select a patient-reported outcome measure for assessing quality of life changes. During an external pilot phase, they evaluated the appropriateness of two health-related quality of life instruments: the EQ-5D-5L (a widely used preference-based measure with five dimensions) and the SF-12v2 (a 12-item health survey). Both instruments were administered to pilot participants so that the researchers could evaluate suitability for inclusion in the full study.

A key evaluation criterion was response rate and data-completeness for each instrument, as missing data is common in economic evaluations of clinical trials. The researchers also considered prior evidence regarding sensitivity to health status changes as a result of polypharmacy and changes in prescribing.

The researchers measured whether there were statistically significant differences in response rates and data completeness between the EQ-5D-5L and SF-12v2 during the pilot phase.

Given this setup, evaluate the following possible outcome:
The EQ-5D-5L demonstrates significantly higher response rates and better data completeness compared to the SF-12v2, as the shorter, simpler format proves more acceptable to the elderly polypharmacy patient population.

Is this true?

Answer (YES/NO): NO